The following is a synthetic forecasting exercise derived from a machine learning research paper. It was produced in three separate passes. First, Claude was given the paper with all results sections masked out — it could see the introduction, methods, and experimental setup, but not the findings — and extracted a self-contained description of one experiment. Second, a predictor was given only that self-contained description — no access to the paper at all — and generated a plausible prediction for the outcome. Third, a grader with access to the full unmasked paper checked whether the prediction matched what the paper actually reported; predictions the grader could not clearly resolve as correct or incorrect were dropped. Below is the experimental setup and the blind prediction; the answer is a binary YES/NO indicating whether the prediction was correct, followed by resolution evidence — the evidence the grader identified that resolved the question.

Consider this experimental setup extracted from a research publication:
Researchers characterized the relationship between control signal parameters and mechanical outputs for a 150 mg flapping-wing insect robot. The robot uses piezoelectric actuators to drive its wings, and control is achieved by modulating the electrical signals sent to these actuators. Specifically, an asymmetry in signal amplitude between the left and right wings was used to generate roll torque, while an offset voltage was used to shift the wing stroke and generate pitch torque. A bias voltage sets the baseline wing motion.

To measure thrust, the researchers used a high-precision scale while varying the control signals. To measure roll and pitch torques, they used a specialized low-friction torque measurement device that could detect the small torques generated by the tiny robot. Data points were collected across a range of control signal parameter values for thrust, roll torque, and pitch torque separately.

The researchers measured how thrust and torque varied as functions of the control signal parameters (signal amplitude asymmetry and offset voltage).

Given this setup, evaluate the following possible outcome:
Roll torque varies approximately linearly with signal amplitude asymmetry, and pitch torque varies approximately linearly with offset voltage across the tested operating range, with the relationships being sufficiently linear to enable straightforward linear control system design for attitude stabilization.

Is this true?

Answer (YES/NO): YES